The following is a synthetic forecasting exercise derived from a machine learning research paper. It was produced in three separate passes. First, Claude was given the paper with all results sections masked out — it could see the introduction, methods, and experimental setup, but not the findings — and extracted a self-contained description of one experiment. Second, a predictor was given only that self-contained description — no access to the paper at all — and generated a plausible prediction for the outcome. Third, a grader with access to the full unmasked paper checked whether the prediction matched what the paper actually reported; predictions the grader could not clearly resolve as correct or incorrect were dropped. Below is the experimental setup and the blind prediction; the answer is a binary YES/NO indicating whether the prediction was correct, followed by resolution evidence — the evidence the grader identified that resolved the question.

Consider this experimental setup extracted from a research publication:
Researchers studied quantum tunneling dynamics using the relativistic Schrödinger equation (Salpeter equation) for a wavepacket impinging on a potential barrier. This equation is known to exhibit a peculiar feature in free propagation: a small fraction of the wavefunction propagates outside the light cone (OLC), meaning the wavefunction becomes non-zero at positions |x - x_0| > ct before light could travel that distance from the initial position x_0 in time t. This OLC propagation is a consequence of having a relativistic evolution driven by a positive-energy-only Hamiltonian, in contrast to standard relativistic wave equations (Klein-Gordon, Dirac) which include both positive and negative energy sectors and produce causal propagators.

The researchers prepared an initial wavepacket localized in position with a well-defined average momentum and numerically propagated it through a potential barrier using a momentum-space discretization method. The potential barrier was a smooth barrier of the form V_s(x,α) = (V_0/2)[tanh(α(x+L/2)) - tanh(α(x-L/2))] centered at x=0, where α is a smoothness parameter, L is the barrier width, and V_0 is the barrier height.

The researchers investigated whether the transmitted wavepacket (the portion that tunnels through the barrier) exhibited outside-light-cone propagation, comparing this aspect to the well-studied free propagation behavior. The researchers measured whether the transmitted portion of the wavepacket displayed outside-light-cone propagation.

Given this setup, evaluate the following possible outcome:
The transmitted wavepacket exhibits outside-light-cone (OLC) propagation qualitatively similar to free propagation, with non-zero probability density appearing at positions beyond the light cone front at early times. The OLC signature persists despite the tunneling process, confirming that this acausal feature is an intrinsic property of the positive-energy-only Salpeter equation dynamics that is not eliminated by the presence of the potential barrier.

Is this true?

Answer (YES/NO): NO